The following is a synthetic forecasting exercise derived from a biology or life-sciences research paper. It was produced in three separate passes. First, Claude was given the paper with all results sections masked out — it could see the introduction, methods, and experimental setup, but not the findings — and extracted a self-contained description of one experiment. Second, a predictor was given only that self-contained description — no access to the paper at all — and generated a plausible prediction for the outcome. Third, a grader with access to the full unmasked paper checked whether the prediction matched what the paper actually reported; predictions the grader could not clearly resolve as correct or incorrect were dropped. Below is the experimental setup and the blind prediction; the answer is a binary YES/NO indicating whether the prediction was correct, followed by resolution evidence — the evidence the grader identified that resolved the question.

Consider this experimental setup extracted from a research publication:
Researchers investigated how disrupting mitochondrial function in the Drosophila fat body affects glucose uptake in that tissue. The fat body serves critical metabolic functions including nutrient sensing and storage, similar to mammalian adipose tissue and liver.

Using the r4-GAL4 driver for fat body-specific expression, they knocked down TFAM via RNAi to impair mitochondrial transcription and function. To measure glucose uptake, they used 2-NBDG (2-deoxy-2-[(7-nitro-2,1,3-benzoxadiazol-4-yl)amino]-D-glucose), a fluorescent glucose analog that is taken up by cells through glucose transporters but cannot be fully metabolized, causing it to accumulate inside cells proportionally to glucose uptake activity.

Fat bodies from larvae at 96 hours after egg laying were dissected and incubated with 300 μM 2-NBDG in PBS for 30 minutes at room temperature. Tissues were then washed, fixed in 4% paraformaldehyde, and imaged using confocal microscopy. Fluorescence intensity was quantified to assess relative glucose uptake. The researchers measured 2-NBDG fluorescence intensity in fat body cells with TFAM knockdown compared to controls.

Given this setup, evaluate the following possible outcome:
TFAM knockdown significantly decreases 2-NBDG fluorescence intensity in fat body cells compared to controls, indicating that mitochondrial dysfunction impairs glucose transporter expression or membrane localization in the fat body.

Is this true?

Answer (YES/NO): NO